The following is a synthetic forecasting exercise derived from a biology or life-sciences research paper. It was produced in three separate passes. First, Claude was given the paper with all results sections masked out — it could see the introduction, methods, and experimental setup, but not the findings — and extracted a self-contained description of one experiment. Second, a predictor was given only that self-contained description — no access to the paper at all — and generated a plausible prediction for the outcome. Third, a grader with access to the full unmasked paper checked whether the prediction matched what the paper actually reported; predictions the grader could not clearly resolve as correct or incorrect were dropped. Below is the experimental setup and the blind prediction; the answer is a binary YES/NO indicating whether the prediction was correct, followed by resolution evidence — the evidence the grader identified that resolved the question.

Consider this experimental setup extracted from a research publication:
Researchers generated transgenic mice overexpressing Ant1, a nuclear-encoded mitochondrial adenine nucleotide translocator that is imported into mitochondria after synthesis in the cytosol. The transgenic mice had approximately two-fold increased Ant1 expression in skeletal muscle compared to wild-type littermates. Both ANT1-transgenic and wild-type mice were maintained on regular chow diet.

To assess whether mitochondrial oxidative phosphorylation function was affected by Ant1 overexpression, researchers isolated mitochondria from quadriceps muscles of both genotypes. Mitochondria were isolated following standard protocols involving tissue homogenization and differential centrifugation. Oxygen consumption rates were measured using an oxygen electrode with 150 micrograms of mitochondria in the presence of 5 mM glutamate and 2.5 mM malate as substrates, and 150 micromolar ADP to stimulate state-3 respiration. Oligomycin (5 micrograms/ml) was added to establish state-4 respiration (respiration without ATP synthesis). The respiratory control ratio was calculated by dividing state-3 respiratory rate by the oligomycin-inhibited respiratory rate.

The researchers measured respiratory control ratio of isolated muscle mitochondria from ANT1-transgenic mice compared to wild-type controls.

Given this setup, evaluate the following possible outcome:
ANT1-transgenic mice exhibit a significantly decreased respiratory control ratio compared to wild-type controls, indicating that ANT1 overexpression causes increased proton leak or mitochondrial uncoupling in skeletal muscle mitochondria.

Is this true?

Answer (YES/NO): NO